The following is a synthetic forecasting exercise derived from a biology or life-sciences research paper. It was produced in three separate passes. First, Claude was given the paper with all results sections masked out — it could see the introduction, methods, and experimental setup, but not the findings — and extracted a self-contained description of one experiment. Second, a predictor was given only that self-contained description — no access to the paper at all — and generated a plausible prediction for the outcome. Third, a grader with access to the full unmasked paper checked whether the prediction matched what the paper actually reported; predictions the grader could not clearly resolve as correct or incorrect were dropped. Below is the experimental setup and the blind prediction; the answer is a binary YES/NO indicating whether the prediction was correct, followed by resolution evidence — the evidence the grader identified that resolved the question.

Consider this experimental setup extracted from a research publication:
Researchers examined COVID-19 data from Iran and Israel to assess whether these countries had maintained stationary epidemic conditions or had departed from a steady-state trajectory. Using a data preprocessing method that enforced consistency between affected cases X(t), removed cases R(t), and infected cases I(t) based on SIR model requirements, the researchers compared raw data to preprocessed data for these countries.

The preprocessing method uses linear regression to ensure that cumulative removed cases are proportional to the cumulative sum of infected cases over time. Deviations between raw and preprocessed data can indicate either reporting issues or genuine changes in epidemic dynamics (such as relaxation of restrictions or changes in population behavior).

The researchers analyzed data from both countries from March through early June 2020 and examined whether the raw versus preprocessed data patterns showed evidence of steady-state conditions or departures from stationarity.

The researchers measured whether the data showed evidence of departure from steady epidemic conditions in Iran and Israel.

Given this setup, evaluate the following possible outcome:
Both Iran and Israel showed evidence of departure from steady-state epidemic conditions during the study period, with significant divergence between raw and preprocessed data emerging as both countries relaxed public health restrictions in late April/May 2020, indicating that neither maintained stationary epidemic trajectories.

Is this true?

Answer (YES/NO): NO